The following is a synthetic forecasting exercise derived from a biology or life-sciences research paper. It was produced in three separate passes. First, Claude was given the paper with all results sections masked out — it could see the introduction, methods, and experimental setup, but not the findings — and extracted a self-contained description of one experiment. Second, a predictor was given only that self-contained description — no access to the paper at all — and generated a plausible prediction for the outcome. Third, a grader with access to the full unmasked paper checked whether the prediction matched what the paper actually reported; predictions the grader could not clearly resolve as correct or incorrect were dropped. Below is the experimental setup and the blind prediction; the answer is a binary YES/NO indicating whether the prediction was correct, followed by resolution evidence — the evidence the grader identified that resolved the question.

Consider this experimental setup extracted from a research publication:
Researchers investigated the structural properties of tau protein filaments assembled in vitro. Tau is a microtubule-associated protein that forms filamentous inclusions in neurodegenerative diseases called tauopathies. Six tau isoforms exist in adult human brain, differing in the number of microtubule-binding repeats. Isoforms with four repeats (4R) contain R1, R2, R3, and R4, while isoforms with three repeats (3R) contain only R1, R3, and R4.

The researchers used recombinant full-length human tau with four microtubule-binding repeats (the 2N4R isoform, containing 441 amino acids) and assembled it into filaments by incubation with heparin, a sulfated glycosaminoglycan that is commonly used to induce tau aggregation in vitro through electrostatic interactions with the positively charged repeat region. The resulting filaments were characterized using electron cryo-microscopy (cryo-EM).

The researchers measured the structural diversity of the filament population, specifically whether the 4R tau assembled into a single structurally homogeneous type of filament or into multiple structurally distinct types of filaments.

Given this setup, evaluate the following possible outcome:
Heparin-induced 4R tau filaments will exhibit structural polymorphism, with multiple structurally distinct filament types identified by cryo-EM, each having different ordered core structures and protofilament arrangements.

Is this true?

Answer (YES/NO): YES